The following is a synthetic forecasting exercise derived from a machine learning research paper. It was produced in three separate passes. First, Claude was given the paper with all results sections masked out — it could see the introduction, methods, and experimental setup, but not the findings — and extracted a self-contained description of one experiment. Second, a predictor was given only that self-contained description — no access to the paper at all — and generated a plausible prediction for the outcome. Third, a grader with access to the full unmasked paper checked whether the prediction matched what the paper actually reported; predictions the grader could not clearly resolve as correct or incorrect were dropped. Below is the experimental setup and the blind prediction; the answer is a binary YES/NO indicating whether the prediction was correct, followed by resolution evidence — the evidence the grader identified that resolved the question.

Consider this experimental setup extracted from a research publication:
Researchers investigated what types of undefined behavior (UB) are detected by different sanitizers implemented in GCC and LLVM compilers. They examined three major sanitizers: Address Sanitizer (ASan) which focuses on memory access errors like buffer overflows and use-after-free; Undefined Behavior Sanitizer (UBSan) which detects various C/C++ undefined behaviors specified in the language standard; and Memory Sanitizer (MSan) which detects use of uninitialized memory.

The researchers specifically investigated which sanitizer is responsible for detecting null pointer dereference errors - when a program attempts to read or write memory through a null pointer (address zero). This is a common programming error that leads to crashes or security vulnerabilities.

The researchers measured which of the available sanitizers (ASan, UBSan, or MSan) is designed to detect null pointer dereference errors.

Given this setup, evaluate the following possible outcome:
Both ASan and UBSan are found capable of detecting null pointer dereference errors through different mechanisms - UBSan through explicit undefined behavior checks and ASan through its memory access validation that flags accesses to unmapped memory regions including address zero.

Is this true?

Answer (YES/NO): NO